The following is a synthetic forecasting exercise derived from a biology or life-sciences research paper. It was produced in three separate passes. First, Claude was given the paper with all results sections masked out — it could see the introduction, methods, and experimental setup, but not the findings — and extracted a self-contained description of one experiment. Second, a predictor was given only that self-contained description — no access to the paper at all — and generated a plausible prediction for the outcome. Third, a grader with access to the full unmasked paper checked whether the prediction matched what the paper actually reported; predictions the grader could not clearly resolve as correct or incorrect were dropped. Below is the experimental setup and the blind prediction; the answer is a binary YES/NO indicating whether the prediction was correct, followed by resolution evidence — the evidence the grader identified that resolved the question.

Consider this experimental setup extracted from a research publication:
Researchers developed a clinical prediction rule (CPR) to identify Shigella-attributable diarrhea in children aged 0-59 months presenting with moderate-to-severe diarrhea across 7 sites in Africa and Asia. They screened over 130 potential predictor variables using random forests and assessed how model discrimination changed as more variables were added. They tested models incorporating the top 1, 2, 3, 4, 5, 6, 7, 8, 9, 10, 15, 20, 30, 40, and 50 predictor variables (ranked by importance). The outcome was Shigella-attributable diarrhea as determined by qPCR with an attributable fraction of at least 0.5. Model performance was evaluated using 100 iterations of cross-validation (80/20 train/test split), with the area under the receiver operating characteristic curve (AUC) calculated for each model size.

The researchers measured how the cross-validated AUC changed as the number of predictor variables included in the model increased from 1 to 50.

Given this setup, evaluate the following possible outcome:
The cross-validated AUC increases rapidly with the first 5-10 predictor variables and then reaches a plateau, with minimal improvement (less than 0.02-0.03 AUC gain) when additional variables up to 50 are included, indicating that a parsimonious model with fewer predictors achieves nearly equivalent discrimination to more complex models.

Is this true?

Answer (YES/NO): NO